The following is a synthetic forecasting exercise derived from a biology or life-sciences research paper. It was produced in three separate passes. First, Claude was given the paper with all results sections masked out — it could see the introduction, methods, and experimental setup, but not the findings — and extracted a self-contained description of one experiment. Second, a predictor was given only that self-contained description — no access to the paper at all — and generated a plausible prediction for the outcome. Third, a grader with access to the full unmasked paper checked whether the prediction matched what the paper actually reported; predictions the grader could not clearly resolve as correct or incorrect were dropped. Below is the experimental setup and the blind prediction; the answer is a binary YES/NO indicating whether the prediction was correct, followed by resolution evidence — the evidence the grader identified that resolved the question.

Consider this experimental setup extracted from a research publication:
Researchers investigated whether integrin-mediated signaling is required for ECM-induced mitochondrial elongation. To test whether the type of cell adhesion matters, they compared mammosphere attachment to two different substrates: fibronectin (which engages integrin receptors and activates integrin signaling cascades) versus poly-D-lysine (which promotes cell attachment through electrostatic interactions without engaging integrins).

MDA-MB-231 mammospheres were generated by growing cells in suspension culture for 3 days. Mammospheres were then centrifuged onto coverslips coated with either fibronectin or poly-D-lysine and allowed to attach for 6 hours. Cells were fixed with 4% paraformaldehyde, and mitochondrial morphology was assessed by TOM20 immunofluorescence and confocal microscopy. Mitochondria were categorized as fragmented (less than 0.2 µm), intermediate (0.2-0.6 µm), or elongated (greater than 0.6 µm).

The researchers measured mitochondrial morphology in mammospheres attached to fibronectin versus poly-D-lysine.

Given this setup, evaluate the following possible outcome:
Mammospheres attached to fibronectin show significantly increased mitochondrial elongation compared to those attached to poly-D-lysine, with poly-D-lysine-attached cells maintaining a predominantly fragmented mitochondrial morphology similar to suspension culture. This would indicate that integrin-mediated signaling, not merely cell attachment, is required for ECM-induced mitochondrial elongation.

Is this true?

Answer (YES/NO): NO